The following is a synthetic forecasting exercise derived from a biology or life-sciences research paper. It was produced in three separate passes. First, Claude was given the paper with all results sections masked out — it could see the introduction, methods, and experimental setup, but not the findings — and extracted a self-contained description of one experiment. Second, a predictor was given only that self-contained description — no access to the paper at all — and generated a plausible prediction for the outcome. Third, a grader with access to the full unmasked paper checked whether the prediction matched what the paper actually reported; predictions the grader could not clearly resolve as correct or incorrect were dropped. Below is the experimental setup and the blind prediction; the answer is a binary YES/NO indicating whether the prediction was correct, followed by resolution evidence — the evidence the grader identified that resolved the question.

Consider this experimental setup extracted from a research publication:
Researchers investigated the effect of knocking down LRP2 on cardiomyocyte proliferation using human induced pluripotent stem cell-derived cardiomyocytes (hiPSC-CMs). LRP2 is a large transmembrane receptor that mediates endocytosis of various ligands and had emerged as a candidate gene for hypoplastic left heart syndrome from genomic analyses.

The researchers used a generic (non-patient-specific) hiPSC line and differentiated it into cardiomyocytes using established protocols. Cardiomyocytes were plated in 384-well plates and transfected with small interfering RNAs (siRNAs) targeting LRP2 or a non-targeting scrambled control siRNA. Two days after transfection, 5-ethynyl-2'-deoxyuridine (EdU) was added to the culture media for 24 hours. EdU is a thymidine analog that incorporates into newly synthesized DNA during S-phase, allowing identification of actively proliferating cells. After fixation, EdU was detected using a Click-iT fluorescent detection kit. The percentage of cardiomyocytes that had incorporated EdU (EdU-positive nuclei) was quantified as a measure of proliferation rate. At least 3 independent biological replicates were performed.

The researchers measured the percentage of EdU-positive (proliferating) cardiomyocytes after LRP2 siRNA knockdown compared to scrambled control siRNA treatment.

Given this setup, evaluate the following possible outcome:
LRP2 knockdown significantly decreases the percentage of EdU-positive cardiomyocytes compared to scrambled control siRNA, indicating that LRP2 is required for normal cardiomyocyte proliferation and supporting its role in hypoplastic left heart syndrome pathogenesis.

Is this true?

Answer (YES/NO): YES